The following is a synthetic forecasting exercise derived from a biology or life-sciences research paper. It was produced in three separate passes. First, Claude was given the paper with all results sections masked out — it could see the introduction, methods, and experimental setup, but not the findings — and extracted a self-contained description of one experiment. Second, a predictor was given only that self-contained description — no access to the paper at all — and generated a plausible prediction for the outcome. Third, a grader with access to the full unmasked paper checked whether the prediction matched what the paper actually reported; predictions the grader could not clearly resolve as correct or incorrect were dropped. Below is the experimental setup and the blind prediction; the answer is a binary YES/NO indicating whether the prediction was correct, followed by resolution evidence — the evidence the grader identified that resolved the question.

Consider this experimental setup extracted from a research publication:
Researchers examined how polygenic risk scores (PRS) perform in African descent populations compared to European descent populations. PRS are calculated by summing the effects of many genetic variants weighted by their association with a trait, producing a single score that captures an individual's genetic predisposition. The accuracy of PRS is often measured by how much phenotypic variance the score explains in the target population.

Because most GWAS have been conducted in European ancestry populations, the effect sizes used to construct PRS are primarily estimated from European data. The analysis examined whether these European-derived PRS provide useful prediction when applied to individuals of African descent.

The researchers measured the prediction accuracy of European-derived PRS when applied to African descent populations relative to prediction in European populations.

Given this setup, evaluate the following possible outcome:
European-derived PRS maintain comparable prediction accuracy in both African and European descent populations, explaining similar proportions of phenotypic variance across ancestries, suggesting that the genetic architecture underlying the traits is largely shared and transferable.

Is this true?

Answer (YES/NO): NO